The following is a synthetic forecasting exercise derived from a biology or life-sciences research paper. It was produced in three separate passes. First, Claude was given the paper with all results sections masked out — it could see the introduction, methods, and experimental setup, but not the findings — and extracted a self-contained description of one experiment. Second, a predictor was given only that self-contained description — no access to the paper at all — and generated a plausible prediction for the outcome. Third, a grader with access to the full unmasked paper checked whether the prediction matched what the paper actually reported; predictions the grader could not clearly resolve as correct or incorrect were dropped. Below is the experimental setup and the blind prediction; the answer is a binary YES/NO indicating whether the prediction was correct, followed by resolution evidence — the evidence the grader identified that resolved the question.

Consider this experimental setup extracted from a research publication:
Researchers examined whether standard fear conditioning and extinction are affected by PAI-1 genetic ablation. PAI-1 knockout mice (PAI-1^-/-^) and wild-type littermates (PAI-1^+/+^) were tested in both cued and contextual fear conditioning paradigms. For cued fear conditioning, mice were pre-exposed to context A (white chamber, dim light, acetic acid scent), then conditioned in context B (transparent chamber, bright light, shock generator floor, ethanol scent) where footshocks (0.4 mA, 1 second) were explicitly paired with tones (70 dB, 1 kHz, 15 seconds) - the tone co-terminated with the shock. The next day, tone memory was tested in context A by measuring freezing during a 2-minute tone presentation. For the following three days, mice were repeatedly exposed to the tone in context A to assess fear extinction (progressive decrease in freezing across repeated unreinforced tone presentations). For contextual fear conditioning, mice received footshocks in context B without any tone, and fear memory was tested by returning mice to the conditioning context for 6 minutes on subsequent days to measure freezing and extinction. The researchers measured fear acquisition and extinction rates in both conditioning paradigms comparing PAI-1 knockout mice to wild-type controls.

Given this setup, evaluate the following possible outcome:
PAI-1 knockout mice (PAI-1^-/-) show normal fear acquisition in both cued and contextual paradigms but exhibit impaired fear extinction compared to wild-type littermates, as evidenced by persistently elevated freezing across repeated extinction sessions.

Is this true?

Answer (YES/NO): NO